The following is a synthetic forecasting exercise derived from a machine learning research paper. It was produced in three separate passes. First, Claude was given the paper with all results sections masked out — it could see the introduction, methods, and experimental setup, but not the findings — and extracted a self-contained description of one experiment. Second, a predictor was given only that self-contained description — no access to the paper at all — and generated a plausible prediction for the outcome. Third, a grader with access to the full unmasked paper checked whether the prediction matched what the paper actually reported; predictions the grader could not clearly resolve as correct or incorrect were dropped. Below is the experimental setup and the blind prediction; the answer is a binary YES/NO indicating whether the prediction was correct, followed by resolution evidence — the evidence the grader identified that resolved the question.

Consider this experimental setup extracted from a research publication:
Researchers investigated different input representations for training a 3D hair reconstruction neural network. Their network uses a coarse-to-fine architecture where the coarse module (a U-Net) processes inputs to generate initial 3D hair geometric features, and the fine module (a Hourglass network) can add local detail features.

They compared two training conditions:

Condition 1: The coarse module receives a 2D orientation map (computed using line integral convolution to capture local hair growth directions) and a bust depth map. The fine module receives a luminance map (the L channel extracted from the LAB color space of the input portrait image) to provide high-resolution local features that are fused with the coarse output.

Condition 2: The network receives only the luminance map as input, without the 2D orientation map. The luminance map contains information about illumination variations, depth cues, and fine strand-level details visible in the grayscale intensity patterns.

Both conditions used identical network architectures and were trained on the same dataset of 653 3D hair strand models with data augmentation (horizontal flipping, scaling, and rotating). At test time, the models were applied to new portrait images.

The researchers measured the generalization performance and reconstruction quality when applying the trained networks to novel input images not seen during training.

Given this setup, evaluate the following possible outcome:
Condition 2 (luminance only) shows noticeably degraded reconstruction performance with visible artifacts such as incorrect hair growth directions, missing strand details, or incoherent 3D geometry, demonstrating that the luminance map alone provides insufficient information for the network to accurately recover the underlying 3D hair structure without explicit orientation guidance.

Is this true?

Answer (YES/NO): NO